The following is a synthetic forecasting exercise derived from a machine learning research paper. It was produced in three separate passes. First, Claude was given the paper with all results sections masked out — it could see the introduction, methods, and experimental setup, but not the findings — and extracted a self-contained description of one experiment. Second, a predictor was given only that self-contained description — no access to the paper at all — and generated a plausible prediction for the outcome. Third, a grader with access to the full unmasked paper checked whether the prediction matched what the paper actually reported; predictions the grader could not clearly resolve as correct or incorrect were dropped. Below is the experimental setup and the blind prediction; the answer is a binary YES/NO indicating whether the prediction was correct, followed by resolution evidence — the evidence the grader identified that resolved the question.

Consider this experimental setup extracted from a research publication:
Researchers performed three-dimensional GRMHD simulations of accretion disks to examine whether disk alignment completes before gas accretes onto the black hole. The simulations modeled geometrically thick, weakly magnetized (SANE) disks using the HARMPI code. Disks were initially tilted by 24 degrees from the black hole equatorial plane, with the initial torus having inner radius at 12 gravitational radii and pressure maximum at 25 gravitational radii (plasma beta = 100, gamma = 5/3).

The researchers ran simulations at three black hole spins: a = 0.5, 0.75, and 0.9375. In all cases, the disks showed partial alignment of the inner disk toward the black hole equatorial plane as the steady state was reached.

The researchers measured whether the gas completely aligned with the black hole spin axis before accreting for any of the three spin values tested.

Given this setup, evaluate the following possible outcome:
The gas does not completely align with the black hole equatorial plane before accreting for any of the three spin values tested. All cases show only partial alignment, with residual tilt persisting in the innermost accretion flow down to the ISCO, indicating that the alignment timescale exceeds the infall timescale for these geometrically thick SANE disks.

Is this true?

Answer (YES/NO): YES